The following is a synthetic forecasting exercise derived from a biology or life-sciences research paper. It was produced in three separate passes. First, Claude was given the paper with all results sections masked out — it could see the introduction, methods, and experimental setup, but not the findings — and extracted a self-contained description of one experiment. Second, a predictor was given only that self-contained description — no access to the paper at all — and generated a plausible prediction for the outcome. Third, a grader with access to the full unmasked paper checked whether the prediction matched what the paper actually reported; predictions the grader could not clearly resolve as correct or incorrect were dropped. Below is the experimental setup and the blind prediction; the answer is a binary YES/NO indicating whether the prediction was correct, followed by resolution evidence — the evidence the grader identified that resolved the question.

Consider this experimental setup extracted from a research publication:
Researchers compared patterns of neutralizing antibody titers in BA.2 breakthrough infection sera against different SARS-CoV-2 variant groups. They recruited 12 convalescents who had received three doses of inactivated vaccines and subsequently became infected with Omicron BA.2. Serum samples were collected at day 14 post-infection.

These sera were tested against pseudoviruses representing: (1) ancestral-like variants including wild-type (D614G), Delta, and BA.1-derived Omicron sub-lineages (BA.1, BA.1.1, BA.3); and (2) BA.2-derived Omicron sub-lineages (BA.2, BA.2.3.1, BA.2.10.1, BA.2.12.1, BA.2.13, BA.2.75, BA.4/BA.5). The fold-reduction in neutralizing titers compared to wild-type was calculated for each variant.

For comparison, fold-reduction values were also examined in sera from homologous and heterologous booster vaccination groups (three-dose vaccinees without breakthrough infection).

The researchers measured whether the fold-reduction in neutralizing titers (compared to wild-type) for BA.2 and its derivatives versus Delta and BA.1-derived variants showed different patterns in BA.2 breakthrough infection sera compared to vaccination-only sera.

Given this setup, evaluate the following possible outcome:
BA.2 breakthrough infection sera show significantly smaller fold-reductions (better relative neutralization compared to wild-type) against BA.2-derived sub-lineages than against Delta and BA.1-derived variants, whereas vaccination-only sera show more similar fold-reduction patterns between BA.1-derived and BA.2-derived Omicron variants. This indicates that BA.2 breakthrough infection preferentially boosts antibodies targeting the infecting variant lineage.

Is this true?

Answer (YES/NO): YES